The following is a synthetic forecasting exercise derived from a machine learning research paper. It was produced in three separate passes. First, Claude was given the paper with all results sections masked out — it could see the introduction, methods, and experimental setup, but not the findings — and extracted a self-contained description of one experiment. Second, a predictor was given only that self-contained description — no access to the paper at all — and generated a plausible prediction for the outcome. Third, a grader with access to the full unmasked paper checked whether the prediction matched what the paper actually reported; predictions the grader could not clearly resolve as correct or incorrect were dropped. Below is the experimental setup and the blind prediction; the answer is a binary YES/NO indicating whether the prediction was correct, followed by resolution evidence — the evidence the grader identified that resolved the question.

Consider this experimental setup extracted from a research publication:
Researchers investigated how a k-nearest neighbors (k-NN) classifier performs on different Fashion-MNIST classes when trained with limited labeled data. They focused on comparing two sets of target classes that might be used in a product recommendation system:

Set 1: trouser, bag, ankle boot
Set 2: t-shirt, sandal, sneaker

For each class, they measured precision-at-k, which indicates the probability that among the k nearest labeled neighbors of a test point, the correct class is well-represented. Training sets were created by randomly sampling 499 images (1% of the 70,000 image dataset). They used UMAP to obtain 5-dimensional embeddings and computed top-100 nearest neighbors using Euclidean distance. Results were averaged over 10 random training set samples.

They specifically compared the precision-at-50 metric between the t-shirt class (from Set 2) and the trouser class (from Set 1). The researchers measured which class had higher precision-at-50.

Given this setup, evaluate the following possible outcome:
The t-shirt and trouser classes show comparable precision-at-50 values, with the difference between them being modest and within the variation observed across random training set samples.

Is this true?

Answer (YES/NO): NO